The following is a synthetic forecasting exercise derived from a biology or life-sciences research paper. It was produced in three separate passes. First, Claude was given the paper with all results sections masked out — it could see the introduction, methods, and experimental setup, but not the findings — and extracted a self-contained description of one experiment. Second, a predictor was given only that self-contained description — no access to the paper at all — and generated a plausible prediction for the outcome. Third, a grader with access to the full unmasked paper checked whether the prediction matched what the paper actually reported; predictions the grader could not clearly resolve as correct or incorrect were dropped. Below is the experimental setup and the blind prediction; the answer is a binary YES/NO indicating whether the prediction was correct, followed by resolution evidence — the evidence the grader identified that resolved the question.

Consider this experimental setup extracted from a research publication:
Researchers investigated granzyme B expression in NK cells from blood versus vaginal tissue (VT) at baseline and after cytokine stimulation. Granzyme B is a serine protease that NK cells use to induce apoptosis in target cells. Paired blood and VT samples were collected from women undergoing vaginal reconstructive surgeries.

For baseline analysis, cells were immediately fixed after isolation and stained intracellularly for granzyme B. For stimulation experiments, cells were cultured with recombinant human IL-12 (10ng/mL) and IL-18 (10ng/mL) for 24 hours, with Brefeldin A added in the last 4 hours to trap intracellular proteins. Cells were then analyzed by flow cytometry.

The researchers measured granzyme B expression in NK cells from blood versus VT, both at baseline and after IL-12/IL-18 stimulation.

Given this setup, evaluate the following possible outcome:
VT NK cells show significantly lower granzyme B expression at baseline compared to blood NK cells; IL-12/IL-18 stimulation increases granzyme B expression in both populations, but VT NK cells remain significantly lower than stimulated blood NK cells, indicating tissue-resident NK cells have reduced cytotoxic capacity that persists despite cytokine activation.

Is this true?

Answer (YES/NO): NO